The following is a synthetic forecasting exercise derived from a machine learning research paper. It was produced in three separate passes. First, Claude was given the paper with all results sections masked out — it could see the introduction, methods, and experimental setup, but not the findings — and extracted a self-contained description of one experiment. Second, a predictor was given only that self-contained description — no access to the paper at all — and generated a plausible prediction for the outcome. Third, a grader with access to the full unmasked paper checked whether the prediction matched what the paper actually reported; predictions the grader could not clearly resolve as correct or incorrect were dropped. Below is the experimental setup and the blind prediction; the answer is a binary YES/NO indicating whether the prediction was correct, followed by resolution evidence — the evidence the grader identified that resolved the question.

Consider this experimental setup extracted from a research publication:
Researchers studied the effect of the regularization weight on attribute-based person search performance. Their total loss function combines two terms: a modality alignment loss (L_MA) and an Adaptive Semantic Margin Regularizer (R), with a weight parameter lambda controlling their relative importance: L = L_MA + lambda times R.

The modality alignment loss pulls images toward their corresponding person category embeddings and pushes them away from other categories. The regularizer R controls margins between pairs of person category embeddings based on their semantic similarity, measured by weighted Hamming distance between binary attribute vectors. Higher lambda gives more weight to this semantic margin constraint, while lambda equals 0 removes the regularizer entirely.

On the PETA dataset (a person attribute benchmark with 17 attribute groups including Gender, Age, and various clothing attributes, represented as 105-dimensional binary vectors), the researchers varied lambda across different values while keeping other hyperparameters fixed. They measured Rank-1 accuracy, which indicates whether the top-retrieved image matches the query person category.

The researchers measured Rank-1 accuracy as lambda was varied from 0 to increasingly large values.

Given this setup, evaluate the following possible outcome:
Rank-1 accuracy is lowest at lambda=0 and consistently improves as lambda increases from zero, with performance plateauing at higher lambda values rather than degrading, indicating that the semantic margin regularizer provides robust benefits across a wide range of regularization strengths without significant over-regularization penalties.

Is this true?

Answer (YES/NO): NO